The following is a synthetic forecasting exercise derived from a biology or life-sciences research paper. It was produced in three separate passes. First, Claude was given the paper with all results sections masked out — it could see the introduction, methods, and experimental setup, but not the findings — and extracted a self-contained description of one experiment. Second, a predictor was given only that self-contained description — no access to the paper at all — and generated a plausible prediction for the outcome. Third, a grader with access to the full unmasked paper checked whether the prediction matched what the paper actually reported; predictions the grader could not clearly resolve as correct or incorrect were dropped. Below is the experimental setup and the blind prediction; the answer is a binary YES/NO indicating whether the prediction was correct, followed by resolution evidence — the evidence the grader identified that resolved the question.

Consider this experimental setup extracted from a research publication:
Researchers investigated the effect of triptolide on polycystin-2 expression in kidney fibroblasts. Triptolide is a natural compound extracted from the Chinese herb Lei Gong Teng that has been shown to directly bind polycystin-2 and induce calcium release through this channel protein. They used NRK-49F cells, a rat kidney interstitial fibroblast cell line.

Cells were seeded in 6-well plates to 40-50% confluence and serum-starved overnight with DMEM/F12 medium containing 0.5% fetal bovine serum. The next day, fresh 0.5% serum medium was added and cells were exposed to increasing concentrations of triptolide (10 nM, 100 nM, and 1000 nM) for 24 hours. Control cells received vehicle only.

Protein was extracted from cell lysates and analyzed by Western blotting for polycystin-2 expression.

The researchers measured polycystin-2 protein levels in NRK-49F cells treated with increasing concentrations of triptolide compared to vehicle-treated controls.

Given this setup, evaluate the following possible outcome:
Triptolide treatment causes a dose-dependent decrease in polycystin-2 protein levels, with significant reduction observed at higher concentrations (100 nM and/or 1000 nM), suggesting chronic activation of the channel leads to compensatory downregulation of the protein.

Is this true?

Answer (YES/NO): YES